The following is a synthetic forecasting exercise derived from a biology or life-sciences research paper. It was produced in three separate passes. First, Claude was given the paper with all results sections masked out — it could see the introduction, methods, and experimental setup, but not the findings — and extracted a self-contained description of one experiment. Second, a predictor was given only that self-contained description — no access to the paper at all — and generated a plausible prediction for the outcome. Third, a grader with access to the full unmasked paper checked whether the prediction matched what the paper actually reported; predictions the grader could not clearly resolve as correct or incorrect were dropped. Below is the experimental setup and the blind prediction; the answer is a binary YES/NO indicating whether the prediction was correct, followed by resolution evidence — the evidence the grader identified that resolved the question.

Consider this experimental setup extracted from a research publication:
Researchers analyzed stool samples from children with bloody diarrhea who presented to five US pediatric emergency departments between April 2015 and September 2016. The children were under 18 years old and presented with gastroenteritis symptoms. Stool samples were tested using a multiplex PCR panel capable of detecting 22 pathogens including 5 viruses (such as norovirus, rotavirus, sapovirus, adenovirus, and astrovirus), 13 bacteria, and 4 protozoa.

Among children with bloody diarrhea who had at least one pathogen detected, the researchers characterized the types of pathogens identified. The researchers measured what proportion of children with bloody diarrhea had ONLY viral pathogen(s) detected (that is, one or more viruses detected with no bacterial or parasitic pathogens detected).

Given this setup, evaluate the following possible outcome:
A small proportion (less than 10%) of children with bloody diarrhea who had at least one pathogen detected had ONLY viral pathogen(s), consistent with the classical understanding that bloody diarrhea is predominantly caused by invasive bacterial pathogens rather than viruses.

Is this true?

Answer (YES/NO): NO